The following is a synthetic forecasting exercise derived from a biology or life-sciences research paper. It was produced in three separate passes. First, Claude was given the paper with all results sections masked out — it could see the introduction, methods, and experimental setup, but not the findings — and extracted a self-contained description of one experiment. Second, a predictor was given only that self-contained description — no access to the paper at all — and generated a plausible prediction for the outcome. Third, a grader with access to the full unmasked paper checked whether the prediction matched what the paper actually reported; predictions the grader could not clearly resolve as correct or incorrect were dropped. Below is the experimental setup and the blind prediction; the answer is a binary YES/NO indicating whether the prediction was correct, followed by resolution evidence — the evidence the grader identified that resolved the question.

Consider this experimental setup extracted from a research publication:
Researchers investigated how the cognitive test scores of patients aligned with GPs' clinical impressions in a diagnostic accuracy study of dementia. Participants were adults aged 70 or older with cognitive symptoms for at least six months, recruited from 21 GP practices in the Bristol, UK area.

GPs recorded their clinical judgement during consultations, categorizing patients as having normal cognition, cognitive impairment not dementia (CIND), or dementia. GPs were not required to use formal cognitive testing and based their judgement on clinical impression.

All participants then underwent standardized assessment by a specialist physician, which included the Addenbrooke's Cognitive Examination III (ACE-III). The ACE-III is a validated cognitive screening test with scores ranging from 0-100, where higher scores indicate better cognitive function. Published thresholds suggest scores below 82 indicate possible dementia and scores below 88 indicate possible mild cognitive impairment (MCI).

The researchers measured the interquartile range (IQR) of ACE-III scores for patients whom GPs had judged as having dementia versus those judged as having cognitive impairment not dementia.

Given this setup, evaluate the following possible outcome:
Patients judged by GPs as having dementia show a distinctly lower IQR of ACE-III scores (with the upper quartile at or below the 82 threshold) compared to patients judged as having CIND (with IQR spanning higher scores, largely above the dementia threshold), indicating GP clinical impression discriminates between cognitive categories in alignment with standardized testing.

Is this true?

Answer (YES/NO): NO